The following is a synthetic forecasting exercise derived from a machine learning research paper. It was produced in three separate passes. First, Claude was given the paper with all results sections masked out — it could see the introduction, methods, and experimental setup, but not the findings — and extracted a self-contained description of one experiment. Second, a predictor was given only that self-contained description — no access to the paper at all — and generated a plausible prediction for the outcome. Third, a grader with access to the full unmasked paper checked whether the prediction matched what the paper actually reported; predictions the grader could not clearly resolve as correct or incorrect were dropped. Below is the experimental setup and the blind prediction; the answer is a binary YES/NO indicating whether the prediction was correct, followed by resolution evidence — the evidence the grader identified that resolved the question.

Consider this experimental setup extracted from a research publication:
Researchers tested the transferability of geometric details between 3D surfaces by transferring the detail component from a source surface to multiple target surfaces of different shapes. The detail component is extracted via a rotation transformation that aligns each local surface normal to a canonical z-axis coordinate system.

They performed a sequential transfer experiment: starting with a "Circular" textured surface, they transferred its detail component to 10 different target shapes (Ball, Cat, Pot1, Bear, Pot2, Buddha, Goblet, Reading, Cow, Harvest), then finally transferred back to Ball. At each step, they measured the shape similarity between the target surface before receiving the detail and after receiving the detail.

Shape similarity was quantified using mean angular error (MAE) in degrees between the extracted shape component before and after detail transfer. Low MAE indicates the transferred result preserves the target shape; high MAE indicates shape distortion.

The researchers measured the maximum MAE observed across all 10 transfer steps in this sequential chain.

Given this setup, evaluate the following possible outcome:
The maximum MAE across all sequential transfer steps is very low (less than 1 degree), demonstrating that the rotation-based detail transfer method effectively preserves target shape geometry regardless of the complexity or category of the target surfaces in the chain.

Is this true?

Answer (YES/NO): NO